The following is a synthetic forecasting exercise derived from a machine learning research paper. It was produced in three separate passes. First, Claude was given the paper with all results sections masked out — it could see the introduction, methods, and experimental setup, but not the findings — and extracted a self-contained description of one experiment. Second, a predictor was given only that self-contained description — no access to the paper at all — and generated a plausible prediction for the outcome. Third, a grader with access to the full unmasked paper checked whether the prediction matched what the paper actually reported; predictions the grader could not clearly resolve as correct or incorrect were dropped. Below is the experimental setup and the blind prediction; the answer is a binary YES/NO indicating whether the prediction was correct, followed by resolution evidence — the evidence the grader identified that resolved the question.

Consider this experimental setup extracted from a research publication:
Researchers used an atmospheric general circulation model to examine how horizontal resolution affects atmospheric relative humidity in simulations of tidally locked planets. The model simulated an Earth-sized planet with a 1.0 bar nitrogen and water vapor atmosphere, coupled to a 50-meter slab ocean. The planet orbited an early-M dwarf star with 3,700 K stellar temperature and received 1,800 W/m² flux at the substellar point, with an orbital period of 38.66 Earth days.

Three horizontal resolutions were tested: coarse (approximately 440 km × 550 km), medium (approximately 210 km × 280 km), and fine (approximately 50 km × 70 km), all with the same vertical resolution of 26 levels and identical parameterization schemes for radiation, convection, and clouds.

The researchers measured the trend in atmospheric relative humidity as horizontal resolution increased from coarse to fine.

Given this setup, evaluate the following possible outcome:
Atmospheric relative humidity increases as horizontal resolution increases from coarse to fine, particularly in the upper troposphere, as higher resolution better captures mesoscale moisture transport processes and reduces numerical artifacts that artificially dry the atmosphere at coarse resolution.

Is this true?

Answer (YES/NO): NO